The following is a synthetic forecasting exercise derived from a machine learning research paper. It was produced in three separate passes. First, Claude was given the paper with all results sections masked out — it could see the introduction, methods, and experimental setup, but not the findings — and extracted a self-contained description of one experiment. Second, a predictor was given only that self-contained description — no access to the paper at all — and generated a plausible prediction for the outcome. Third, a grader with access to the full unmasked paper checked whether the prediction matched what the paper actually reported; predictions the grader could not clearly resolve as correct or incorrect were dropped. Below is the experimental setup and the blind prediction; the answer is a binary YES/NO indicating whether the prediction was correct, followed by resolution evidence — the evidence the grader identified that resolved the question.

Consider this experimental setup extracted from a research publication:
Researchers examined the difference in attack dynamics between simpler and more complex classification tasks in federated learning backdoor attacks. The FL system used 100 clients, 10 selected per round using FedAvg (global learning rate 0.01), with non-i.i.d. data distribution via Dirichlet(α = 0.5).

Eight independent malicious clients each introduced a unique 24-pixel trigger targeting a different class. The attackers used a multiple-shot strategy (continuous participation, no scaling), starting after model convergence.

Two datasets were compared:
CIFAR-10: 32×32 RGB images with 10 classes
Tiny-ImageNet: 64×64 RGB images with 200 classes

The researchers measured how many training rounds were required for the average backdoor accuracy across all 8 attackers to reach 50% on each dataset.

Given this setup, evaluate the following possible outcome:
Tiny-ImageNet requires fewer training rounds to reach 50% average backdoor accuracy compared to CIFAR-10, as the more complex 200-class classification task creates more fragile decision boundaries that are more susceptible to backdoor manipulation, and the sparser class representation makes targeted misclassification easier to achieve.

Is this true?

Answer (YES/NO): NO